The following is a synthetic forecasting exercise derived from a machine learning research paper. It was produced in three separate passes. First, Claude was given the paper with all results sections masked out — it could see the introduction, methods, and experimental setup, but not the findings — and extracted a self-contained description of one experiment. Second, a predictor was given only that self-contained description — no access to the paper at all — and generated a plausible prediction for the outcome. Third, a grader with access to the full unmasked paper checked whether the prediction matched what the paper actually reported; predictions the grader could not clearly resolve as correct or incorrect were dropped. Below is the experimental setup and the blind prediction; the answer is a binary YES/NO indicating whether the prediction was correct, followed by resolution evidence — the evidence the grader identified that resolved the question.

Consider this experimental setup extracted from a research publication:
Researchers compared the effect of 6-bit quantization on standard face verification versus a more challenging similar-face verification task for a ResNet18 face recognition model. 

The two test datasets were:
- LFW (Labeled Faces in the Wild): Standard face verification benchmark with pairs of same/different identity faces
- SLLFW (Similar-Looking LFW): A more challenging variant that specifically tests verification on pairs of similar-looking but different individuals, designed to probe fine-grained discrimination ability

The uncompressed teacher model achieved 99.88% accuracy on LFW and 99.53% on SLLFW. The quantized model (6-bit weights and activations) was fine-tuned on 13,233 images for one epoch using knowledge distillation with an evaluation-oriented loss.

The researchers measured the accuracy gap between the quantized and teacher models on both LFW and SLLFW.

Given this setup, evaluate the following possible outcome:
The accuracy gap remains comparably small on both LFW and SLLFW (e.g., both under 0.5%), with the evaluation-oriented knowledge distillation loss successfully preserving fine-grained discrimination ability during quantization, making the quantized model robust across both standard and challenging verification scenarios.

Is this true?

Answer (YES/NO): YES